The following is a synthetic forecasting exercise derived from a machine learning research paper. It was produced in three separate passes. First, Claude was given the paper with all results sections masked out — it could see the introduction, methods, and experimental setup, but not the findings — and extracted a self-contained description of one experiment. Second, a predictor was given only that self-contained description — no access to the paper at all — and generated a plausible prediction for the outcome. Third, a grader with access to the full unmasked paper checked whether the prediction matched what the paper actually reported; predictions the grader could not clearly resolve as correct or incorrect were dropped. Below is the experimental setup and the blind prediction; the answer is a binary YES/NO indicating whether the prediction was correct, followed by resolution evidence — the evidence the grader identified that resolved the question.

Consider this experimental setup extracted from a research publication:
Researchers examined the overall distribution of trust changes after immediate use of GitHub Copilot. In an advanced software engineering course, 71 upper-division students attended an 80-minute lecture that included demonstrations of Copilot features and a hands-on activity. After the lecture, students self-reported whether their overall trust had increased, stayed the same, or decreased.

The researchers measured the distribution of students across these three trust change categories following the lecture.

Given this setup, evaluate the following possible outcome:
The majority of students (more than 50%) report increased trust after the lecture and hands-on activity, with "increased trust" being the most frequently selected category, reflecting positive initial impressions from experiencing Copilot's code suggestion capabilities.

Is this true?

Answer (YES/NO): NO